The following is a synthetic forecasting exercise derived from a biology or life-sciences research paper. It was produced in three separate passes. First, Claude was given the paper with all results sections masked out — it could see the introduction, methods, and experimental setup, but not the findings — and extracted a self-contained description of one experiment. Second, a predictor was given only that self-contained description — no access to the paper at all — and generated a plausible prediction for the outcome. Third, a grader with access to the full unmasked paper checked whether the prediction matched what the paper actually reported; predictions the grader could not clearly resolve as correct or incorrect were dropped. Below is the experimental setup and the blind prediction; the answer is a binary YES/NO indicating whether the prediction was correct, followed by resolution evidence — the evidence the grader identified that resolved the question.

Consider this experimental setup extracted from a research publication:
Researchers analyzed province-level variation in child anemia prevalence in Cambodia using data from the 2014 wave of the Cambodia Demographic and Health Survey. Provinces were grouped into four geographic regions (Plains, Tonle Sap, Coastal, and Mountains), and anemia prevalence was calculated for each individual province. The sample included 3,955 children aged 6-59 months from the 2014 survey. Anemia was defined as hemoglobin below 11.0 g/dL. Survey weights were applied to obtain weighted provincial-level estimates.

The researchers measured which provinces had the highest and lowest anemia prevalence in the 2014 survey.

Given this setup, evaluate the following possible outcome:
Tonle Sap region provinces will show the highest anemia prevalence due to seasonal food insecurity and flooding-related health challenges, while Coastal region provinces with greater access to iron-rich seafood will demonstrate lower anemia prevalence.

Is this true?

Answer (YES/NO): NO